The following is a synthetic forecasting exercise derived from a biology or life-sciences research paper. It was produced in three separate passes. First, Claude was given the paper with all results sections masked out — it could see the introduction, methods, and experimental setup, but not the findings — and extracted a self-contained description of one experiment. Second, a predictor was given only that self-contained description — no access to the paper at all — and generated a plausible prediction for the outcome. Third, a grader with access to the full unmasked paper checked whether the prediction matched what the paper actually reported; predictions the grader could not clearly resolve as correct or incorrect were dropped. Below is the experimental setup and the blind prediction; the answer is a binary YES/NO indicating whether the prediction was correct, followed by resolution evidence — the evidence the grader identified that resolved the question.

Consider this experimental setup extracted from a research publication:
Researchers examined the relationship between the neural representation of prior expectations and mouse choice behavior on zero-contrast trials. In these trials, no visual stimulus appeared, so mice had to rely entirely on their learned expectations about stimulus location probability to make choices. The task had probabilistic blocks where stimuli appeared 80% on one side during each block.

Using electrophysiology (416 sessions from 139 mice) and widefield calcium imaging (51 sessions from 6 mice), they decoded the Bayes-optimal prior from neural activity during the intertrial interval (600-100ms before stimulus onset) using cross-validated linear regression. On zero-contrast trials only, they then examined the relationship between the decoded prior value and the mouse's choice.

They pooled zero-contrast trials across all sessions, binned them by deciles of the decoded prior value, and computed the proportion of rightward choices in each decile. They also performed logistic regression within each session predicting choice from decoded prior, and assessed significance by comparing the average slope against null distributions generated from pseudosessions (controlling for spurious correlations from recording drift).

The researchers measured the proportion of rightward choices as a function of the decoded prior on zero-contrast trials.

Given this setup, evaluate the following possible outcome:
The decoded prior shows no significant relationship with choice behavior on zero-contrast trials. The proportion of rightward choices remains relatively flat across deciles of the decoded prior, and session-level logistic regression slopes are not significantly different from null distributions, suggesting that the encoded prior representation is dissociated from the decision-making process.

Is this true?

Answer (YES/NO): NO